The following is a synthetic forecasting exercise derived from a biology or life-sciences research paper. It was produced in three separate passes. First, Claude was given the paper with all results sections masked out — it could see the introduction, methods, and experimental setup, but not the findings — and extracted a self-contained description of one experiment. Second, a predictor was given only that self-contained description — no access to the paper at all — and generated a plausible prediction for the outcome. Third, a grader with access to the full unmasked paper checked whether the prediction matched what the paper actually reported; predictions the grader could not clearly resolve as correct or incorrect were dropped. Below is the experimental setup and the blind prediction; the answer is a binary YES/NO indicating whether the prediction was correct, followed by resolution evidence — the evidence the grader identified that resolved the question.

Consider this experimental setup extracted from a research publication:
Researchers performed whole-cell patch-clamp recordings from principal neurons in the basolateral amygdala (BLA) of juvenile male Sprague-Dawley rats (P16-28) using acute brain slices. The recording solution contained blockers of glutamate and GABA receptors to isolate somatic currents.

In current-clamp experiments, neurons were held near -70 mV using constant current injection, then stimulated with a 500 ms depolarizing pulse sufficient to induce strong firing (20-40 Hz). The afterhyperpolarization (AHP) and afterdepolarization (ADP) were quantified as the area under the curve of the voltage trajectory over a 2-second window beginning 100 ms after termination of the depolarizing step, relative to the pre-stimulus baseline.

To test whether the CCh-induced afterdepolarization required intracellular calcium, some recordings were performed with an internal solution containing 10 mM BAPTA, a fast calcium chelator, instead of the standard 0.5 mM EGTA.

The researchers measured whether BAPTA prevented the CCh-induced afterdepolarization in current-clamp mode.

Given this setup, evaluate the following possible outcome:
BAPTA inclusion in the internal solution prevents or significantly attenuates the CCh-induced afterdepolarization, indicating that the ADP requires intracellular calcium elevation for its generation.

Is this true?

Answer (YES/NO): YES